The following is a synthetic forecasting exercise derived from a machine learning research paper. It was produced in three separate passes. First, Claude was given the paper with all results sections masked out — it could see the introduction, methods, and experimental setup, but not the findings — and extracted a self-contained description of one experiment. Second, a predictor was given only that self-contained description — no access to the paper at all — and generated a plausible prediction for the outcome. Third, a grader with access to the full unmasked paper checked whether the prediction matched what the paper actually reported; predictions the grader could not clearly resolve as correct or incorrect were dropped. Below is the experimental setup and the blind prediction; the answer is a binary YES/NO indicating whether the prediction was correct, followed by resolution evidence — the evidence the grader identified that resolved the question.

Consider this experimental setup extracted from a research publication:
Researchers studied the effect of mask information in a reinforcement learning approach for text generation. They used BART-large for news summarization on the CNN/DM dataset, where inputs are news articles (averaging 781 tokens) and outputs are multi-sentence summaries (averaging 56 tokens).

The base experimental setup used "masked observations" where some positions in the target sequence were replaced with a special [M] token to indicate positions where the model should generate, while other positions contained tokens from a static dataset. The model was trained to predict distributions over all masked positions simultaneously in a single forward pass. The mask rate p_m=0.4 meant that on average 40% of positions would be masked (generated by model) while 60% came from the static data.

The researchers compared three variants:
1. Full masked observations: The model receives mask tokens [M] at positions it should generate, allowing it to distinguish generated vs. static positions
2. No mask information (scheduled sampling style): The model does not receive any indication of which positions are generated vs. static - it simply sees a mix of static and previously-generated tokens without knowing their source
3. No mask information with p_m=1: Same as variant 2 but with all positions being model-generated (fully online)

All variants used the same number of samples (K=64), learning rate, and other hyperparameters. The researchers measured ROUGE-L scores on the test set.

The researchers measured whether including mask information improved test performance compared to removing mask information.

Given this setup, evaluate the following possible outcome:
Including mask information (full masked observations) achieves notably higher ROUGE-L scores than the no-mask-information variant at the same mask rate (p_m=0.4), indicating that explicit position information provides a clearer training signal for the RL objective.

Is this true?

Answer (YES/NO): YES